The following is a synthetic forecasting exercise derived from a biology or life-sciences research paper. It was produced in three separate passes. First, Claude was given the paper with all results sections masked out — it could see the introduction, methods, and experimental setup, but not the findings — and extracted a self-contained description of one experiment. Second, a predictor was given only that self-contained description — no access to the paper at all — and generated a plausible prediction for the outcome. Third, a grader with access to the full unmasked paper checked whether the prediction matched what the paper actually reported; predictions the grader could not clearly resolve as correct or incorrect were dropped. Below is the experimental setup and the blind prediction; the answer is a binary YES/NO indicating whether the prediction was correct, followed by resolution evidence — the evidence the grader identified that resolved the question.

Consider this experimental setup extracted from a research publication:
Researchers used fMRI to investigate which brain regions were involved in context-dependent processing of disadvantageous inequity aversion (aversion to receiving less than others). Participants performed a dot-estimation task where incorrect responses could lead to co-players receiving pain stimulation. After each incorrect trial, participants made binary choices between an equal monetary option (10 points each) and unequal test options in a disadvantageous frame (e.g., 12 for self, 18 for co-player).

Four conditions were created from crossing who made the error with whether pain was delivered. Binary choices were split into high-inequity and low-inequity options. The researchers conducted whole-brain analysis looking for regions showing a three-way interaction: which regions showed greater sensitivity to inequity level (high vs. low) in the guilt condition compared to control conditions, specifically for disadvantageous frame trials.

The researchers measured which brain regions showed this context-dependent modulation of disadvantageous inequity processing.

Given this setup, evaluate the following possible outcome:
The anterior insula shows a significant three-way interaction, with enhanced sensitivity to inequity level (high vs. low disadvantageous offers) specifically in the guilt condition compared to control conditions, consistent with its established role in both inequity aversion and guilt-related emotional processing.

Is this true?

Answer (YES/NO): NO